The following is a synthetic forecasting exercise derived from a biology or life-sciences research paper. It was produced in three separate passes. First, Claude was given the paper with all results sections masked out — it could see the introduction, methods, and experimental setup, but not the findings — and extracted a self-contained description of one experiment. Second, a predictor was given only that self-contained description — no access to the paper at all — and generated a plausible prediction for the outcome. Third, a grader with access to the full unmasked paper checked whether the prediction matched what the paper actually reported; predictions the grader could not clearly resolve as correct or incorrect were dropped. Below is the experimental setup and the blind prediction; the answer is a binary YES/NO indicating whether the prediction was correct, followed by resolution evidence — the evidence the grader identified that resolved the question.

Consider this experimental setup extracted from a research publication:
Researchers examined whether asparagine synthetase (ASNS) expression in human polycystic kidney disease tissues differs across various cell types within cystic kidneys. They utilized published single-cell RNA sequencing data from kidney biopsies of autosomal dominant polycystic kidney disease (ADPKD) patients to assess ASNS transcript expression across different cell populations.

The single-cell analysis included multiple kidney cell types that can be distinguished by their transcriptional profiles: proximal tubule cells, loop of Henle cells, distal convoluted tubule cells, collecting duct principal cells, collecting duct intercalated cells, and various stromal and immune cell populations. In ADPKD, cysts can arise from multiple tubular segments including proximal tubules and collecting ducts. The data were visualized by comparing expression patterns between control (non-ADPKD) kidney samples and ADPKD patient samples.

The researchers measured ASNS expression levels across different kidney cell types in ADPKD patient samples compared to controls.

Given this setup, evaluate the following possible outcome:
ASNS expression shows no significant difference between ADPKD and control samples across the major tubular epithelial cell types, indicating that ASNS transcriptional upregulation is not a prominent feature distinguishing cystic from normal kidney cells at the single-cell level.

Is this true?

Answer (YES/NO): NO